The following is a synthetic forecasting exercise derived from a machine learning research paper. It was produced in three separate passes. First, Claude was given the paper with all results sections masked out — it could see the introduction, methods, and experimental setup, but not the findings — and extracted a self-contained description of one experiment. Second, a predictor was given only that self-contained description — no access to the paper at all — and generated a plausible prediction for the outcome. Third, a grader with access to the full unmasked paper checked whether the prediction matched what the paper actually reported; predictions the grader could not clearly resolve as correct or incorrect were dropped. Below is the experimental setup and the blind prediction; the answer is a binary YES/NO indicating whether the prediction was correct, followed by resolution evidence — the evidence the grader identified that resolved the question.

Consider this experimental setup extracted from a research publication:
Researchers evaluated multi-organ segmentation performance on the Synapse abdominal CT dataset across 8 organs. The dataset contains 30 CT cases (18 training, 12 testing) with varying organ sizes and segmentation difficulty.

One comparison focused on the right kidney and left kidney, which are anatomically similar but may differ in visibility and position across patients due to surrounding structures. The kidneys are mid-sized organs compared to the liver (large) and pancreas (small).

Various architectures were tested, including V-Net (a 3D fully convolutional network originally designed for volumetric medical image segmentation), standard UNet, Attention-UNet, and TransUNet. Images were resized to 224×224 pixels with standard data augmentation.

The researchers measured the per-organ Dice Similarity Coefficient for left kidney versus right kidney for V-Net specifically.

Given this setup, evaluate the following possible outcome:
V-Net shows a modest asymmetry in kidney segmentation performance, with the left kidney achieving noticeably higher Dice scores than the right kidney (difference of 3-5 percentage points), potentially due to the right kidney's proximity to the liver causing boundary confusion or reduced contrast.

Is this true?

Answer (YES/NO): NO